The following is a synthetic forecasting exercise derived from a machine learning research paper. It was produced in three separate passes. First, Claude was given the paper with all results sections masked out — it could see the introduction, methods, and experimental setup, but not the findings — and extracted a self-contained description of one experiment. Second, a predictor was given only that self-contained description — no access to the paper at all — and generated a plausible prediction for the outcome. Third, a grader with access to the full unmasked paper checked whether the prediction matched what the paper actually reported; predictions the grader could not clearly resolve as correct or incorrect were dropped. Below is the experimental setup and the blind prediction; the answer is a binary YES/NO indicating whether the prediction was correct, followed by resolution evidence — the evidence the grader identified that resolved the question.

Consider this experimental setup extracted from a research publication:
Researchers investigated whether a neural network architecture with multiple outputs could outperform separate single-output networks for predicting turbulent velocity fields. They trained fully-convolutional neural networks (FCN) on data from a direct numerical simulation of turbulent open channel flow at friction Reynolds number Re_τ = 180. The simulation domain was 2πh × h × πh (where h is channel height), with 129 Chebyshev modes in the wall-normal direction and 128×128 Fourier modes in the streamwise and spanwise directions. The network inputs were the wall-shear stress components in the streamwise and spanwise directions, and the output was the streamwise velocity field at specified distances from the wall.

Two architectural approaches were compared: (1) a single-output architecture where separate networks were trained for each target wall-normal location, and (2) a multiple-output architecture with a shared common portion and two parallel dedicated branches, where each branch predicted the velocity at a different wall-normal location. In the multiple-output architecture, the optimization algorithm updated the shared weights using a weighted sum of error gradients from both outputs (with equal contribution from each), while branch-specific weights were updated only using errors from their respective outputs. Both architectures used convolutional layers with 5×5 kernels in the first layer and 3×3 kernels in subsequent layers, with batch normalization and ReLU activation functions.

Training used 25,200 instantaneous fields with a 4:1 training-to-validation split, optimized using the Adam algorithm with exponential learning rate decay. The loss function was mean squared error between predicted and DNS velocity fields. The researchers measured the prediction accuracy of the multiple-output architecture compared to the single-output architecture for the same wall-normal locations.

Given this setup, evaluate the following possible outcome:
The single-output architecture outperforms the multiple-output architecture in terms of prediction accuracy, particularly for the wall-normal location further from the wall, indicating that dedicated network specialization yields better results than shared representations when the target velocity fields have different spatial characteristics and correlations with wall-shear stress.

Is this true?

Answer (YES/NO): NO